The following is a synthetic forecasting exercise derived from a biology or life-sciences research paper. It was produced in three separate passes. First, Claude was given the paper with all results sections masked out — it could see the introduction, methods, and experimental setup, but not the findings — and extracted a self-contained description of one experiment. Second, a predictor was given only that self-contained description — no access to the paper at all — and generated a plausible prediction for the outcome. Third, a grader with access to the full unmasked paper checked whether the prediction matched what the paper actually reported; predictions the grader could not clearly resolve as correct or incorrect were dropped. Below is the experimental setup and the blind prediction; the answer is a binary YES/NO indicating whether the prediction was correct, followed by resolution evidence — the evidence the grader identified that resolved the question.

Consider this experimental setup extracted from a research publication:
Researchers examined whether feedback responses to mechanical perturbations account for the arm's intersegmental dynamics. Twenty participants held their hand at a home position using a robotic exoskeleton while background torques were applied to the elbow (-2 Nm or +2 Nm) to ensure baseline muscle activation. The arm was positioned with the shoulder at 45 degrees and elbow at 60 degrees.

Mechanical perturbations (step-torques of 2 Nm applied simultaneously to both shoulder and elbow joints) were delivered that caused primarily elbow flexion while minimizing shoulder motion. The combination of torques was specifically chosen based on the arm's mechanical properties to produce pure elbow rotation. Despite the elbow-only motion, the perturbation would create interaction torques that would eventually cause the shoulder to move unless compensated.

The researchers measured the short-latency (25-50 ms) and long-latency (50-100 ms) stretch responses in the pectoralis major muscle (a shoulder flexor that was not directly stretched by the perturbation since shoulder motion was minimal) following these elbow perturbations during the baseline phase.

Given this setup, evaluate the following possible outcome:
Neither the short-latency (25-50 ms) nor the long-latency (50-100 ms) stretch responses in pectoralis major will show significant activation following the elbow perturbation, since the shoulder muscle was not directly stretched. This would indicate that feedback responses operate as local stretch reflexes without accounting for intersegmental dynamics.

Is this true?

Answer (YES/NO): NO